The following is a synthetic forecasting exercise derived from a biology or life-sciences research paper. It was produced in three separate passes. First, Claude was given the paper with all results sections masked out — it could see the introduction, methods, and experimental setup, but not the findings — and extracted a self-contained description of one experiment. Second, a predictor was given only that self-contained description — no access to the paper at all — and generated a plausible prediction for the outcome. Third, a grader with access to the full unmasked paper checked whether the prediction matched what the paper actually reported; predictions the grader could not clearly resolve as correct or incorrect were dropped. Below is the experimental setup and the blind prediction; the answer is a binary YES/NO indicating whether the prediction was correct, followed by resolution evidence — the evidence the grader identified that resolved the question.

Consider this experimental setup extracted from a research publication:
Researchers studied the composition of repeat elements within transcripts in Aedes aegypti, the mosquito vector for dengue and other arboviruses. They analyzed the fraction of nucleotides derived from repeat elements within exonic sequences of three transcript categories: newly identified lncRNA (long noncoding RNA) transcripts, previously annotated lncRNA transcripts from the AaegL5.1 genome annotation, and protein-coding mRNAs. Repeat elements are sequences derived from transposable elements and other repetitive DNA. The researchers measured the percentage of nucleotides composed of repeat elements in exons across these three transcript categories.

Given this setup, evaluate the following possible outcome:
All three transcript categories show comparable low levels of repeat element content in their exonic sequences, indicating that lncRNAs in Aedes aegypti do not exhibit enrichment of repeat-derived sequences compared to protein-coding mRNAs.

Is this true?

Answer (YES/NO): NO